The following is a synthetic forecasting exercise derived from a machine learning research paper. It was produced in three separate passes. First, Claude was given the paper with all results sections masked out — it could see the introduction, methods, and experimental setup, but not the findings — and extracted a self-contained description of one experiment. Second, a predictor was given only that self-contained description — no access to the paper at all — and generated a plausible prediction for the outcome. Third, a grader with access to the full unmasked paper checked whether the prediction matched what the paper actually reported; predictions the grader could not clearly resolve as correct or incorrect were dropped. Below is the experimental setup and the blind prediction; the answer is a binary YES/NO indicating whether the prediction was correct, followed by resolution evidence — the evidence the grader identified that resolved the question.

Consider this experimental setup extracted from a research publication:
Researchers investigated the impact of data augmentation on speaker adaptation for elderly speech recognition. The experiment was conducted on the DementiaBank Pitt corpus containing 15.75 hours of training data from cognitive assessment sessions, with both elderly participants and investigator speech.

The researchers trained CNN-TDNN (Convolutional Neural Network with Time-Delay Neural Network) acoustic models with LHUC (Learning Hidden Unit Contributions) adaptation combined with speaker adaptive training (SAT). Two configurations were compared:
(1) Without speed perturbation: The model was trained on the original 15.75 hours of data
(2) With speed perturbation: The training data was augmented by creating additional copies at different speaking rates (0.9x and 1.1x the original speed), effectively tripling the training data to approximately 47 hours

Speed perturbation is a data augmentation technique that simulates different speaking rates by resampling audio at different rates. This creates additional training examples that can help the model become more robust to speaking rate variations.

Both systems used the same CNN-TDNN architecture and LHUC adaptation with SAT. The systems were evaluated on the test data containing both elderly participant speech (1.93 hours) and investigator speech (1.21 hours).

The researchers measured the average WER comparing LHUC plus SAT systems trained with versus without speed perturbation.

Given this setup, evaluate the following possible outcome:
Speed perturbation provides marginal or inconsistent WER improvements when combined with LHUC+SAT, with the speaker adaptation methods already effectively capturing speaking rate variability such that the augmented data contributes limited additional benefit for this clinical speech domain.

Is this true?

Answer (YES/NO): NO